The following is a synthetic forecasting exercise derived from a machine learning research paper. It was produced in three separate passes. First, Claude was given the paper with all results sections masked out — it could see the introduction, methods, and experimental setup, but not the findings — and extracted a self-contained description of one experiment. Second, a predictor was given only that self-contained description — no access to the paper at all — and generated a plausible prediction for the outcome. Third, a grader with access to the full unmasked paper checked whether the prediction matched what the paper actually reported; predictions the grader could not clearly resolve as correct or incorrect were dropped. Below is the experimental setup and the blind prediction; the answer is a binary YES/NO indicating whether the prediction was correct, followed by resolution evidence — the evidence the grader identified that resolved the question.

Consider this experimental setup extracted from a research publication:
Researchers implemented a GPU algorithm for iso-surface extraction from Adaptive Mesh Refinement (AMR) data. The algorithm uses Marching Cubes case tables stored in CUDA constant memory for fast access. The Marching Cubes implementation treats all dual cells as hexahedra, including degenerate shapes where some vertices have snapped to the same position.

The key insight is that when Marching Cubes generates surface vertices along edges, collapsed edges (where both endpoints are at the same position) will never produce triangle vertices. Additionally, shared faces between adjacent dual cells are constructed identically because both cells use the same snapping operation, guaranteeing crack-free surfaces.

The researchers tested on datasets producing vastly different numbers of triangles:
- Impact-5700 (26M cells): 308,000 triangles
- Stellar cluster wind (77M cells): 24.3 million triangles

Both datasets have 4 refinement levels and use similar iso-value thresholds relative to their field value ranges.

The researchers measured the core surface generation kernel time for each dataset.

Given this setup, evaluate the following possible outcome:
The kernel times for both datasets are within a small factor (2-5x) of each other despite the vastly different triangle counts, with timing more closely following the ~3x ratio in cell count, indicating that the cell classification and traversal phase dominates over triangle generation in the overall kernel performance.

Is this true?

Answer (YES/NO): NO